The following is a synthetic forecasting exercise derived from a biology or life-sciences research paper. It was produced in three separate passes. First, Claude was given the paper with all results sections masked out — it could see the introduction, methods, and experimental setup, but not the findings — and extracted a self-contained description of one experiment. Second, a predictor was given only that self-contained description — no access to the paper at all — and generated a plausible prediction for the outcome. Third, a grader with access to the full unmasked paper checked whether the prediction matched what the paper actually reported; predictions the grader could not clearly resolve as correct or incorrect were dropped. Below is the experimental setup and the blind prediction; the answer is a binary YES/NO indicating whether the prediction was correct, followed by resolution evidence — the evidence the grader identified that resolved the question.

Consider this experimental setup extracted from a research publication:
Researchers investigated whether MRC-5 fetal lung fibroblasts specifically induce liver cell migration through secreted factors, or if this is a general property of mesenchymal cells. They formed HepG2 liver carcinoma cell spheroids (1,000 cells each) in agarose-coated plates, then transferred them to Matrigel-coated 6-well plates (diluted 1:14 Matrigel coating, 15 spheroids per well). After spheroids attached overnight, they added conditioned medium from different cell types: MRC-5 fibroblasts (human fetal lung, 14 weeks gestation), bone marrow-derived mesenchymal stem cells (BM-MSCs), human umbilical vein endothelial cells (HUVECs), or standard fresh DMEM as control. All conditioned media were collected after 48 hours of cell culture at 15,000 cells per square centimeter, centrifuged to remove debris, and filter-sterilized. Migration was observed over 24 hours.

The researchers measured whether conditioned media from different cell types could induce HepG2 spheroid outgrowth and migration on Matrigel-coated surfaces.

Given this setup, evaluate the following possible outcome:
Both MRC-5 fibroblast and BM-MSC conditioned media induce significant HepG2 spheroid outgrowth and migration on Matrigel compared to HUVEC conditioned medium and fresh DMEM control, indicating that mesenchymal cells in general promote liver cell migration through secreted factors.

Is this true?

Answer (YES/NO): NO